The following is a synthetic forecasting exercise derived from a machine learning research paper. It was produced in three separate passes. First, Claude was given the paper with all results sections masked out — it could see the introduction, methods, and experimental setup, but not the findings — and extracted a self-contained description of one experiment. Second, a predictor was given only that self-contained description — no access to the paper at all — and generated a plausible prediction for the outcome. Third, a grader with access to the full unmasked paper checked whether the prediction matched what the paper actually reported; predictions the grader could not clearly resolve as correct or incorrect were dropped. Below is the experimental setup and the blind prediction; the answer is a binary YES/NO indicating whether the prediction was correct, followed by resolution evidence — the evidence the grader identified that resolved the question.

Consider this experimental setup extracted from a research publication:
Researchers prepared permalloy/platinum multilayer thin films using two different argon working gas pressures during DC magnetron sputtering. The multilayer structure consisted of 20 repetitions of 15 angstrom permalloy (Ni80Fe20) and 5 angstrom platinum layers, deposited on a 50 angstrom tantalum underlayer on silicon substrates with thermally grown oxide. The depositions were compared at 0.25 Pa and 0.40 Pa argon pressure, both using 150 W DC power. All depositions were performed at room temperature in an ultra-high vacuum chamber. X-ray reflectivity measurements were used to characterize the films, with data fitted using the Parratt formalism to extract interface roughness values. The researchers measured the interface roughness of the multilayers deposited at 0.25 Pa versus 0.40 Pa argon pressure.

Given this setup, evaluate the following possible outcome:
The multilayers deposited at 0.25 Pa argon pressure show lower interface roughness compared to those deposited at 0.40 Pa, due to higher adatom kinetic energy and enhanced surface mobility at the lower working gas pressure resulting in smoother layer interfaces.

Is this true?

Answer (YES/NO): NO